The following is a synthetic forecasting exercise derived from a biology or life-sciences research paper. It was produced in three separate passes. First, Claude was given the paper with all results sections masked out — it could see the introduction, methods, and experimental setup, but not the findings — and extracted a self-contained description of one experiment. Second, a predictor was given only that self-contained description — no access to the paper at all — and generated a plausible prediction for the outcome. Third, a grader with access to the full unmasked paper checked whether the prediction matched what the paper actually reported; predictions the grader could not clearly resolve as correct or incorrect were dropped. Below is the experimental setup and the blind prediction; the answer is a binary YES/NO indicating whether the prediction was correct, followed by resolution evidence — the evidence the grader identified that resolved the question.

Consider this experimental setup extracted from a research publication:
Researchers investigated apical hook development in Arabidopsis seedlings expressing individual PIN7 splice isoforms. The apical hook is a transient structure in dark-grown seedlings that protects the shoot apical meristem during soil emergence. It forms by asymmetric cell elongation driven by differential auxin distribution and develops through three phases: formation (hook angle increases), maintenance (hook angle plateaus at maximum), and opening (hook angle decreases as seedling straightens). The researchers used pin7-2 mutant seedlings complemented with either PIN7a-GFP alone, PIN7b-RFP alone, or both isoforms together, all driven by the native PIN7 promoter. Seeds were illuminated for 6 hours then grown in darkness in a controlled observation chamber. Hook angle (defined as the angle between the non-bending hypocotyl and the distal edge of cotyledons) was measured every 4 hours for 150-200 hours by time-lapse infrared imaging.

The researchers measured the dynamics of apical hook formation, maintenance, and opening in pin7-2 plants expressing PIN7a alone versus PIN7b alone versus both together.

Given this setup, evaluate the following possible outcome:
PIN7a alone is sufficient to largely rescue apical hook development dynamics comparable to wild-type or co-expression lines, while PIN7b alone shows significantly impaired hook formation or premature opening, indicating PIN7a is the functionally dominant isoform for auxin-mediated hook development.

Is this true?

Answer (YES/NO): NO